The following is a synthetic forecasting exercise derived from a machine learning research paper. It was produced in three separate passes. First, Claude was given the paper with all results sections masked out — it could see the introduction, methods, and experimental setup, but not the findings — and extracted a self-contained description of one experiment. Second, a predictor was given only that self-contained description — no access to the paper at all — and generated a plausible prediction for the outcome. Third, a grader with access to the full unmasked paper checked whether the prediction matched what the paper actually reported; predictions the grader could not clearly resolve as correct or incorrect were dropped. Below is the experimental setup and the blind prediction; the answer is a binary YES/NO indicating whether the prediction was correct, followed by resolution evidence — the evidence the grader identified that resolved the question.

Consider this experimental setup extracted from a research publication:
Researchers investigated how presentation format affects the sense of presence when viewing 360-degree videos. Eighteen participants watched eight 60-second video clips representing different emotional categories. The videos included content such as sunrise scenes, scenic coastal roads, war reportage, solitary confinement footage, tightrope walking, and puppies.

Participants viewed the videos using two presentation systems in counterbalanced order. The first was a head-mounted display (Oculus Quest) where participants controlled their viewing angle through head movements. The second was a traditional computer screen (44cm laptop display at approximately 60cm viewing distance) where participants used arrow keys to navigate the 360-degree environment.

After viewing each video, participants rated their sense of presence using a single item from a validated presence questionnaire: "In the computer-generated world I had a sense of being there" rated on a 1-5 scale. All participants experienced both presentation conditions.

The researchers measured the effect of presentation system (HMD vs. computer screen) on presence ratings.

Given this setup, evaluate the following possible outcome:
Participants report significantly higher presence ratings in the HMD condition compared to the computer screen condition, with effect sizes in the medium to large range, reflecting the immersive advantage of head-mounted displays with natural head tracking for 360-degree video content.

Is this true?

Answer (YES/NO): YES